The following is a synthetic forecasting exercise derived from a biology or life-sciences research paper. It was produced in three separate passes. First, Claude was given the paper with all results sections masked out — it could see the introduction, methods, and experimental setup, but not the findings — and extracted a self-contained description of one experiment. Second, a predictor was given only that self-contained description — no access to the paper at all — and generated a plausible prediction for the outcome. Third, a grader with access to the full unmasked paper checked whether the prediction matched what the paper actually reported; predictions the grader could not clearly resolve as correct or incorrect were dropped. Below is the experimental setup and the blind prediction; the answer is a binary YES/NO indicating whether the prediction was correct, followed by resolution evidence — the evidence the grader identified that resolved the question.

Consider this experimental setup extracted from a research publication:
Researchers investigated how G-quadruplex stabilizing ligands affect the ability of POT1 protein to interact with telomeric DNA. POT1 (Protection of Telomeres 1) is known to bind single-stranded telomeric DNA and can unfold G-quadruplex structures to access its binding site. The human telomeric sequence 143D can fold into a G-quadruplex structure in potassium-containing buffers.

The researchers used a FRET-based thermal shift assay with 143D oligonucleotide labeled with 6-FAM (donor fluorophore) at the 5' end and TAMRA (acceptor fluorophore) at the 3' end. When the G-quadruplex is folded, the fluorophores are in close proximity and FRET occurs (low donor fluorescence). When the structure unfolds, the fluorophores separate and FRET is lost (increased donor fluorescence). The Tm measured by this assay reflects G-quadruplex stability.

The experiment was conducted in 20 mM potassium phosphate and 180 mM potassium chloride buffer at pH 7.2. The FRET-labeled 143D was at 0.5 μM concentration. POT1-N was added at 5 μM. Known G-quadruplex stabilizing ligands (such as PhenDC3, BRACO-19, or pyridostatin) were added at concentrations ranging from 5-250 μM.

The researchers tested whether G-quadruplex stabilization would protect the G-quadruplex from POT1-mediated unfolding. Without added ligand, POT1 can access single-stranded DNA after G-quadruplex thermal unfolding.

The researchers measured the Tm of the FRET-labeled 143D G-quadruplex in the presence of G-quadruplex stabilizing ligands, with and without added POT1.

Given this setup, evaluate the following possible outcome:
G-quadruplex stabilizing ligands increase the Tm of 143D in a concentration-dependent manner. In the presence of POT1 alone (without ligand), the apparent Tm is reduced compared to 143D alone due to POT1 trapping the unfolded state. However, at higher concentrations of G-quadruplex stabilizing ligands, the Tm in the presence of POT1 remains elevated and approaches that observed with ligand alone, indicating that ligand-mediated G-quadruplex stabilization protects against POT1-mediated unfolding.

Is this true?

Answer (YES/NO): YES